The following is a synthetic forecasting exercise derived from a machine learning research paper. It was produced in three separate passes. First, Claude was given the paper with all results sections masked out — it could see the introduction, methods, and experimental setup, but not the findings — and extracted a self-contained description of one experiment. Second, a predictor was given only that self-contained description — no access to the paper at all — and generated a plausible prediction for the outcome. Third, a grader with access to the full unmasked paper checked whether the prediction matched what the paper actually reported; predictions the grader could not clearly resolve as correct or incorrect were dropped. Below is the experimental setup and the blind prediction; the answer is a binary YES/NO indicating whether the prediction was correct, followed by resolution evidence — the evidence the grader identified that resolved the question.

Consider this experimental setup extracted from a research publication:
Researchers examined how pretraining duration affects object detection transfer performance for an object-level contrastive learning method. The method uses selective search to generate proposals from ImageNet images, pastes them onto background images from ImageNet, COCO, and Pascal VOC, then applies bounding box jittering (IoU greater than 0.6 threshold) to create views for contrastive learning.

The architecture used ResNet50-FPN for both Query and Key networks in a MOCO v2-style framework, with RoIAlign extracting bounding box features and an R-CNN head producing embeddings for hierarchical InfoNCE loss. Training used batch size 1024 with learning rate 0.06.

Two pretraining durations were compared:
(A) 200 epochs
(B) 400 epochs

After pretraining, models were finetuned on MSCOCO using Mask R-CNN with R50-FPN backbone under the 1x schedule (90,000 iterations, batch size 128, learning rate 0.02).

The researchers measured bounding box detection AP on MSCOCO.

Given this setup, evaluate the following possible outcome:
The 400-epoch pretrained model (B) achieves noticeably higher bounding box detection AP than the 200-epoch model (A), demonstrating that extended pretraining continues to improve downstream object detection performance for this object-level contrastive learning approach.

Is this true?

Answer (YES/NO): YES